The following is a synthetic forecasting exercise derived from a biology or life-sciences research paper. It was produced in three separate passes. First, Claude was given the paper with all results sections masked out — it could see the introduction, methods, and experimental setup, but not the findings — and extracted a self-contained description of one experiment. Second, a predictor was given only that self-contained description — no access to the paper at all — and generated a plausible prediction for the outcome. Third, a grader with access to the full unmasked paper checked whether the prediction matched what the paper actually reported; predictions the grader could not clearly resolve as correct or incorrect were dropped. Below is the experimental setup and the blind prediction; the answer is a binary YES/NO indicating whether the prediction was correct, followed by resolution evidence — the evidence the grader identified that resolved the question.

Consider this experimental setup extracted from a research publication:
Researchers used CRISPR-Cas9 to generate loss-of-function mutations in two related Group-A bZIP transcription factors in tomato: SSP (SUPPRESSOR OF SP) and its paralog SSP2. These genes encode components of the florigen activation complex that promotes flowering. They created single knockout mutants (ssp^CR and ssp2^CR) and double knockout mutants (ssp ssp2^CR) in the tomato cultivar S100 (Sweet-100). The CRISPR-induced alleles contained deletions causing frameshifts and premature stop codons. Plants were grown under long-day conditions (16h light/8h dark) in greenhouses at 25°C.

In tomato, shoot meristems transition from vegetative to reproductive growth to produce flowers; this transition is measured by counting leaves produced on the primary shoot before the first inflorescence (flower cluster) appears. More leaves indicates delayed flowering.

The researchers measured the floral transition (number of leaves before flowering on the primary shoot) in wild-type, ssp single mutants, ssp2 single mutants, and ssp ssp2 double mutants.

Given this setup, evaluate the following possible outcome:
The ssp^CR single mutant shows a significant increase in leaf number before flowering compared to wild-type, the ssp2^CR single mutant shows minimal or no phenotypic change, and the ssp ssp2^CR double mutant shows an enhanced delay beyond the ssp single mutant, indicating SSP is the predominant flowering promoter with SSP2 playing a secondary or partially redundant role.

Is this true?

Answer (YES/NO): YES